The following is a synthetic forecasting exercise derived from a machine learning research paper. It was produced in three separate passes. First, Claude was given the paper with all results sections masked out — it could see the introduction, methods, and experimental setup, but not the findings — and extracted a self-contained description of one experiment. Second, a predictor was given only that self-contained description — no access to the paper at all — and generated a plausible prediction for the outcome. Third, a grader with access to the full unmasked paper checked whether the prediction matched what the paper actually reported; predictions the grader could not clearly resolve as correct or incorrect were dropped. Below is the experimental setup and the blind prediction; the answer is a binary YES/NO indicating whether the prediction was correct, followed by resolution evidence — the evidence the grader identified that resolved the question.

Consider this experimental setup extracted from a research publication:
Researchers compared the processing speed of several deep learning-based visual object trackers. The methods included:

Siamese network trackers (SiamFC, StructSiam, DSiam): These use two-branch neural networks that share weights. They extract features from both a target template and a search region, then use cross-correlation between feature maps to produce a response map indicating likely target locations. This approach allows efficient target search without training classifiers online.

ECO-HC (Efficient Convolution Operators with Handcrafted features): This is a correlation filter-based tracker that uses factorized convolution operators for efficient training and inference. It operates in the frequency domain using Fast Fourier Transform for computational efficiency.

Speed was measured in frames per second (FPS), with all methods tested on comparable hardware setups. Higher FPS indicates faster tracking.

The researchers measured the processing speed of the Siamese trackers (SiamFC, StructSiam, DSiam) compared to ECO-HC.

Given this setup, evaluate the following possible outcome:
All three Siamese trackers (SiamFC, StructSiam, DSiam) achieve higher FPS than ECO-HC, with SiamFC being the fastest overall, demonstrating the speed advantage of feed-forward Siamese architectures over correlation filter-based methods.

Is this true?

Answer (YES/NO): NO